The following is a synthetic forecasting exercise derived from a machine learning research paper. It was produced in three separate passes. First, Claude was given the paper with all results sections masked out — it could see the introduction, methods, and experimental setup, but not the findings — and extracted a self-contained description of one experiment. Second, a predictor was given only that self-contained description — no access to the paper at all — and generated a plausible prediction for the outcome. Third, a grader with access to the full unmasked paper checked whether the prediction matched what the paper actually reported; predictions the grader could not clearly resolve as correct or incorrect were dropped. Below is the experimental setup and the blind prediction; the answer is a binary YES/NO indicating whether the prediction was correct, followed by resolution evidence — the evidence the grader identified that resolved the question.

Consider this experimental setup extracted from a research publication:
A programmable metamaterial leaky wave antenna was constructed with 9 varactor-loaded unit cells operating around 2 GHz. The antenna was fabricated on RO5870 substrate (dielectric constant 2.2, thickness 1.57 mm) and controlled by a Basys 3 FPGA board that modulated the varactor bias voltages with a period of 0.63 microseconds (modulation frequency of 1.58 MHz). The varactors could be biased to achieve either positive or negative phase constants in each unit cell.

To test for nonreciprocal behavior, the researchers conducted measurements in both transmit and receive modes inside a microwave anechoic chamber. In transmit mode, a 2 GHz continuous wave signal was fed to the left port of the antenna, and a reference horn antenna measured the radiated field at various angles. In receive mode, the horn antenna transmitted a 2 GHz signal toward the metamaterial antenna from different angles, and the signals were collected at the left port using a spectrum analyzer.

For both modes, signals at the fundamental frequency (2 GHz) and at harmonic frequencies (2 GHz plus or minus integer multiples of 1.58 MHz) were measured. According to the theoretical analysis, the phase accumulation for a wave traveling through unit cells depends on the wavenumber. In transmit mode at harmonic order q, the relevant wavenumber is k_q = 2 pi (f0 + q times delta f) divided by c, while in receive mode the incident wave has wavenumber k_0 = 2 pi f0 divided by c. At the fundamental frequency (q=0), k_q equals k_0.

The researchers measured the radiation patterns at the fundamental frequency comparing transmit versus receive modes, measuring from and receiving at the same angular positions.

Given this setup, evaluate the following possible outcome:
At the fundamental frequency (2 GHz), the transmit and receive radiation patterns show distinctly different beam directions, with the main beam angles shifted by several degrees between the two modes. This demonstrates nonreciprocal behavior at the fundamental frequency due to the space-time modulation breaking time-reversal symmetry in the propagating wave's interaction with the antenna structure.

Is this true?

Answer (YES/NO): NO